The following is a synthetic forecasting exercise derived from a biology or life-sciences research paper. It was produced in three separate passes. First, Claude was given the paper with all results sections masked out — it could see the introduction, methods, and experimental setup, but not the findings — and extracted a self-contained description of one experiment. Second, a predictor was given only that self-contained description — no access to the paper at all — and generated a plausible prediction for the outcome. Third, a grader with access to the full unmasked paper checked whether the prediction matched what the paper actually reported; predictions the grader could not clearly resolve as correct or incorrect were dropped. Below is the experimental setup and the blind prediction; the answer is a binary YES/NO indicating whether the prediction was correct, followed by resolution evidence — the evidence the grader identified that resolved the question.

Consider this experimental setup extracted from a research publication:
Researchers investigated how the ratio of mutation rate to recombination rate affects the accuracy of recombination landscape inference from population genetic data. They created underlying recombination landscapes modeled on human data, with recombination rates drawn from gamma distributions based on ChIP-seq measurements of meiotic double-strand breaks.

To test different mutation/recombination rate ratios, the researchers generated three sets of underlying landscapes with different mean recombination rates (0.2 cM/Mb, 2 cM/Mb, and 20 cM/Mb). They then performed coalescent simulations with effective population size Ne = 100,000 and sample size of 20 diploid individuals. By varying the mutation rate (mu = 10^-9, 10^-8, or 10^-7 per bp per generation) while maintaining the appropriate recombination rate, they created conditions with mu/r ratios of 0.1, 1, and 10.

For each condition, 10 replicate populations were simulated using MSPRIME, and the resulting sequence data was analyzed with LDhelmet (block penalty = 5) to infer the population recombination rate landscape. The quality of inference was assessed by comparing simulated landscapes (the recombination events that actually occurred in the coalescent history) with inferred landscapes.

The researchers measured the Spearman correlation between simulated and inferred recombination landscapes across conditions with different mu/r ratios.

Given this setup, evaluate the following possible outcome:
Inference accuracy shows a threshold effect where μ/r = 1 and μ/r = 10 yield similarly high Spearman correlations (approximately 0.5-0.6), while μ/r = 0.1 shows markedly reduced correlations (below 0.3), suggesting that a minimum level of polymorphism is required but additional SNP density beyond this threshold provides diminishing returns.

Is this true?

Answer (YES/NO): NO